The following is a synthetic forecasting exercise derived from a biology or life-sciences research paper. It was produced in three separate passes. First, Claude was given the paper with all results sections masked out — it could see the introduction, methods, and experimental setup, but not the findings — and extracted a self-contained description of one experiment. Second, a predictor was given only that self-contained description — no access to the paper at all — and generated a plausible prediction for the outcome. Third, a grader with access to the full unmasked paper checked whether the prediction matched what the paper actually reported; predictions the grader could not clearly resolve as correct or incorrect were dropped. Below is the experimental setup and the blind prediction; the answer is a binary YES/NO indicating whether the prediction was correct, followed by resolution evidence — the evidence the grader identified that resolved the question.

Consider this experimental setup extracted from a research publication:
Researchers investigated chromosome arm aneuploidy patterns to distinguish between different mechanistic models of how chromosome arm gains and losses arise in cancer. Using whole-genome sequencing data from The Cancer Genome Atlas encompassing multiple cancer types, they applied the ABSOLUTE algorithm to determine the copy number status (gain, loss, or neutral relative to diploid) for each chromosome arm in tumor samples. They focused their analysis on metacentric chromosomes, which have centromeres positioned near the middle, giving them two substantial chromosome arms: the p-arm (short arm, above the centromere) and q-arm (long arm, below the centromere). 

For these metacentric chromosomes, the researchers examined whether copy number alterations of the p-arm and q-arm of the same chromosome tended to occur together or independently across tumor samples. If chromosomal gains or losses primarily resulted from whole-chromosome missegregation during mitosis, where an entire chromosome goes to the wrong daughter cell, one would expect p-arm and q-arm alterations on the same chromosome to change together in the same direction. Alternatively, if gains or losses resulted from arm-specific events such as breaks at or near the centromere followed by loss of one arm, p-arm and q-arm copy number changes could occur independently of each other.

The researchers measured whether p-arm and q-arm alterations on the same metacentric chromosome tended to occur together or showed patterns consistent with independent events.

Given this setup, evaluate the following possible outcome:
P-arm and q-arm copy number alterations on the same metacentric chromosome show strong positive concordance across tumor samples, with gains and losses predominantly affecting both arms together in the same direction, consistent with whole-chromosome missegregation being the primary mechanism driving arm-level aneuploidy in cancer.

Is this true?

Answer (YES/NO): NO